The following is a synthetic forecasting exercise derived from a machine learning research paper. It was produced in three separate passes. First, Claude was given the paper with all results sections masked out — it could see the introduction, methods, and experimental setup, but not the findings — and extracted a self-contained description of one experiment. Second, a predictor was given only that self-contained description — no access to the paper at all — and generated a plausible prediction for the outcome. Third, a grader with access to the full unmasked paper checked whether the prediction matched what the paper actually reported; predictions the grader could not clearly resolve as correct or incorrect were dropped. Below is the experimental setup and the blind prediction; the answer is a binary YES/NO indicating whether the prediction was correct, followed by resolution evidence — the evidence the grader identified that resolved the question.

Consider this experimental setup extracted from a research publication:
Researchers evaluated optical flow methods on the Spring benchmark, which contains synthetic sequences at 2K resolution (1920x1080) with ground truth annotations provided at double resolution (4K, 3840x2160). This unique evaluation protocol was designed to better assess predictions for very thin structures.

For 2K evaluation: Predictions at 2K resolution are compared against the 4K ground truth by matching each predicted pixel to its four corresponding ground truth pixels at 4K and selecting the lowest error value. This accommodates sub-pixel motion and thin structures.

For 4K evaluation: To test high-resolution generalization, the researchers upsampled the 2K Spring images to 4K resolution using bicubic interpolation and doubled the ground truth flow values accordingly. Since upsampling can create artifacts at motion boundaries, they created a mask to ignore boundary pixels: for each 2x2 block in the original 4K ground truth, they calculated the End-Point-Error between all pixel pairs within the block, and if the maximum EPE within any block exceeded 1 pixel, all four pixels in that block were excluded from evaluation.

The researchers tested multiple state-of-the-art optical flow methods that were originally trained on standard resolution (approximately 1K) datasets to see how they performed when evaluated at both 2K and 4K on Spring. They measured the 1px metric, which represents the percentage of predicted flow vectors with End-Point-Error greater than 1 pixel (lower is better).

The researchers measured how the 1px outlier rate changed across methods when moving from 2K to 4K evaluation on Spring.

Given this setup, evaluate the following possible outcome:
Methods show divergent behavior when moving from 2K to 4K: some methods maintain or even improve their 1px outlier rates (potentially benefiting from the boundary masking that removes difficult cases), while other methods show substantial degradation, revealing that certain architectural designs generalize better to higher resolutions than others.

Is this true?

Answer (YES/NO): NO